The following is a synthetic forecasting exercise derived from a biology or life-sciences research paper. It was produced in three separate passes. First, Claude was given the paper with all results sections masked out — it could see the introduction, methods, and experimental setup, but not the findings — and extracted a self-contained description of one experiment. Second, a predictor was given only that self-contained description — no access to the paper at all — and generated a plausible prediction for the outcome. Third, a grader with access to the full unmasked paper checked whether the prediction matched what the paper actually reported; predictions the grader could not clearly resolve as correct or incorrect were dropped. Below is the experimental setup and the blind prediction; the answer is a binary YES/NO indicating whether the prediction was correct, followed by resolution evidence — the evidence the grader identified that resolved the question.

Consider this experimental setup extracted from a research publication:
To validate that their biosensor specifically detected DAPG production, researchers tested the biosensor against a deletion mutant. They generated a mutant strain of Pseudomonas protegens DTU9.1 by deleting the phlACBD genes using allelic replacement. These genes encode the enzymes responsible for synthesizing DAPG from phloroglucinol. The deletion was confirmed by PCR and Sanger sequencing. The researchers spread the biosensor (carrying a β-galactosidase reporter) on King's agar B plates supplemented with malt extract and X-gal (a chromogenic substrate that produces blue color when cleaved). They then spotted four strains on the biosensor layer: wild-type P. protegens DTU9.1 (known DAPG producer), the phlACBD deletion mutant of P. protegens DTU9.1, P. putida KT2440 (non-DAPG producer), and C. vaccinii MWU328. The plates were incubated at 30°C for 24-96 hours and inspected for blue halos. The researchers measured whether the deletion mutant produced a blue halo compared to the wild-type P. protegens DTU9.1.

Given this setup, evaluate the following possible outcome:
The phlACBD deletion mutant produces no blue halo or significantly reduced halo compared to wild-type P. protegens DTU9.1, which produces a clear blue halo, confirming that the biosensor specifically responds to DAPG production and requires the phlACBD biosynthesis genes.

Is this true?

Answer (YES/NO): YES